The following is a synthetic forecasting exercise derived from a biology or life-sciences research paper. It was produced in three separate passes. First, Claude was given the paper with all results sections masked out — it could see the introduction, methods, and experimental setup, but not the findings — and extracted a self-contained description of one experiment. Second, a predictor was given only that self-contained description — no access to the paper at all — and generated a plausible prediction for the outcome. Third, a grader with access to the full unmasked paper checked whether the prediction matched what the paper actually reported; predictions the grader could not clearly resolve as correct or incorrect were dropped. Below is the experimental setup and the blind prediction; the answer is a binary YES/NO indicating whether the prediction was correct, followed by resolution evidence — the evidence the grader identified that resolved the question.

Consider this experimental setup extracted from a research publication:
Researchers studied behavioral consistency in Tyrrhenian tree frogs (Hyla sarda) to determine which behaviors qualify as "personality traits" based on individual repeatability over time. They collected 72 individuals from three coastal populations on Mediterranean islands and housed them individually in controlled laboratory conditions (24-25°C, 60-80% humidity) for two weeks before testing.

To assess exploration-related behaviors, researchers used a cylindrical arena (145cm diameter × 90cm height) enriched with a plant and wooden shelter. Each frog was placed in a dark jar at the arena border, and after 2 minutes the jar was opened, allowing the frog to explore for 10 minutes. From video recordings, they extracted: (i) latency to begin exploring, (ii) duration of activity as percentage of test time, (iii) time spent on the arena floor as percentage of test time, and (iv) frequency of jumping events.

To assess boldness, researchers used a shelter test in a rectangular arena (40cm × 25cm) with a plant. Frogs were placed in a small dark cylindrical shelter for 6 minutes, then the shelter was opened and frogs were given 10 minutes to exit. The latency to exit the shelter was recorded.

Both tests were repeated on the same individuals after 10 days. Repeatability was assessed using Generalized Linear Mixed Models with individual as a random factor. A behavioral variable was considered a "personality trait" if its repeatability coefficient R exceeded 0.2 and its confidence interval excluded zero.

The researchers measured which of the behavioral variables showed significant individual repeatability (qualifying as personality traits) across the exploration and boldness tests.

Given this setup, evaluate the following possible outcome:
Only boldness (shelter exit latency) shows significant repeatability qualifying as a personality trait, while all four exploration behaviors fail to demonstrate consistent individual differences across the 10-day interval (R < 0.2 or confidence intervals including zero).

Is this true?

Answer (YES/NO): NO